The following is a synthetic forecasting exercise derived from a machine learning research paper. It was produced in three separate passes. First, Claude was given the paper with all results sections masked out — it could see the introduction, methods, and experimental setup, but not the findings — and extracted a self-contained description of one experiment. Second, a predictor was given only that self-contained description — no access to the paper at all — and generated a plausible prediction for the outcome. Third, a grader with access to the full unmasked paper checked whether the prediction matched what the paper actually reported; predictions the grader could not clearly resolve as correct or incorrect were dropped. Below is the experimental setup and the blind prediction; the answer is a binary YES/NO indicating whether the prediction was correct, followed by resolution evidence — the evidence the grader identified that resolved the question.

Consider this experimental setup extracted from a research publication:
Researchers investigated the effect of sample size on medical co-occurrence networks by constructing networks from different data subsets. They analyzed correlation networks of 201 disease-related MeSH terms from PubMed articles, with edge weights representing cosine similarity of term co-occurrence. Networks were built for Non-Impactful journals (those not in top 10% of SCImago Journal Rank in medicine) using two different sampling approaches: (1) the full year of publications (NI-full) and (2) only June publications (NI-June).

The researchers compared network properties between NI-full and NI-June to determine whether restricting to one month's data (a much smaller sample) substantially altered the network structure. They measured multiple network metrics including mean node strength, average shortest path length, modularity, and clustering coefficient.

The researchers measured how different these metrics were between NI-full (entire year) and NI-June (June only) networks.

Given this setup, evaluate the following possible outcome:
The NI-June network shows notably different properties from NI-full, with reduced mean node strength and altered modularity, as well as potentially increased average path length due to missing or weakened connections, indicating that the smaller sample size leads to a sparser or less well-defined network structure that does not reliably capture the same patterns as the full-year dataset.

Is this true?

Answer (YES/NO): NO